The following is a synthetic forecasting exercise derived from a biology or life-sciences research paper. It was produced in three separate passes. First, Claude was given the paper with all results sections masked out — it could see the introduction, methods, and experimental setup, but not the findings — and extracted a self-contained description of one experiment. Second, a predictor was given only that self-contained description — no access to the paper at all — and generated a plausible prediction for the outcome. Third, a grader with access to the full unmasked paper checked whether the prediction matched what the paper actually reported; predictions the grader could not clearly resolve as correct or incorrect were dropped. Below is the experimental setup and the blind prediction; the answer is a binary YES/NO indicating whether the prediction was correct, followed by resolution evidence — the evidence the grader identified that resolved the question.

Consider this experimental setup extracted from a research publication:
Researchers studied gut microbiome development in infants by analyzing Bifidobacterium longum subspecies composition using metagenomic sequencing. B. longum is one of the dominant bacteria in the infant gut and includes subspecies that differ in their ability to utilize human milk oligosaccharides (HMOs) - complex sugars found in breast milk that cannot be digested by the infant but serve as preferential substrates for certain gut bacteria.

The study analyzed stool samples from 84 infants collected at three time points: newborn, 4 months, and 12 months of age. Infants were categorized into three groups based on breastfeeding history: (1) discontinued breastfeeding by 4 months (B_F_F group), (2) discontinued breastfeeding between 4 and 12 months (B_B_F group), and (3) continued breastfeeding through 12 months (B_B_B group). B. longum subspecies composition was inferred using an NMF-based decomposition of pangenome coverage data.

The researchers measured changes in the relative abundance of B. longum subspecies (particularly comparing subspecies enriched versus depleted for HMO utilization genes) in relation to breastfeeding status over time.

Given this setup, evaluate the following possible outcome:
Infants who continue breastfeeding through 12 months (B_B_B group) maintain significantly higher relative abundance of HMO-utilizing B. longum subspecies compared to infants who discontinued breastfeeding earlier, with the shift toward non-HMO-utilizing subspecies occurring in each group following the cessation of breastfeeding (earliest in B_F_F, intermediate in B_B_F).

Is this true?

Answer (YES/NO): YES